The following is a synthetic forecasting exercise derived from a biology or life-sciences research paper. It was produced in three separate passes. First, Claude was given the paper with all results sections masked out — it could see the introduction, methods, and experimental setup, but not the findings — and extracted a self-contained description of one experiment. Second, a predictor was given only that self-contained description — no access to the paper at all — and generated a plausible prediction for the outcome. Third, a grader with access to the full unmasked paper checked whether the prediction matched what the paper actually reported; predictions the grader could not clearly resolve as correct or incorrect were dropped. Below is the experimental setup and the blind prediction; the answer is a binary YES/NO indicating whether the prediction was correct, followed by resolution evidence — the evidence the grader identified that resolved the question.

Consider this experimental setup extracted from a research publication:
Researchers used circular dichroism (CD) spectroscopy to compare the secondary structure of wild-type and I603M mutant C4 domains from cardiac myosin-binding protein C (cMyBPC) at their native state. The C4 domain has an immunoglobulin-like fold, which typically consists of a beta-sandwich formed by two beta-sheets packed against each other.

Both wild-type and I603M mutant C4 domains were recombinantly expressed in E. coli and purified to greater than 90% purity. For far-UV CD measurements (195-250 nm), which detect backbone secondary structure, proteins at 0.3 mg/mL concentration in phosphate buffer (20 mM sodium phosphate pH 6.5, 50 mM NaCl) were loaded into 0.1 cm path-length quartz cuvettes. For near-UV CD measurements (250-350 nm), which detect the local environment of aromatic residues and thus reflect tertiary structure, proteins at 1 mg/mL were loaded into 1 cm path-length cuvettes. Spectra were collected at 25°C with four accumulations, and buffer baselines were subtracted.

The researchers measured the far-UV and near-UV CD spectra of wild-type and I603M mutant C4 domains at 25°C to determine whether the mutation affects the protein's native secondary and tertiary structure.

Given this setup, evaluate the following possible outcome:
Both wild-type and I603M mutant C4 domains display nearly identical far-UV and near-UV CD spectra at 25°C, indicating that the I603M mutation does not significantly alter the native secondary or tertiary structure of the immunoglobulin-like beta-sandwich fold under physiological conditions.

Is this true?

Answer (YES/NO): YES